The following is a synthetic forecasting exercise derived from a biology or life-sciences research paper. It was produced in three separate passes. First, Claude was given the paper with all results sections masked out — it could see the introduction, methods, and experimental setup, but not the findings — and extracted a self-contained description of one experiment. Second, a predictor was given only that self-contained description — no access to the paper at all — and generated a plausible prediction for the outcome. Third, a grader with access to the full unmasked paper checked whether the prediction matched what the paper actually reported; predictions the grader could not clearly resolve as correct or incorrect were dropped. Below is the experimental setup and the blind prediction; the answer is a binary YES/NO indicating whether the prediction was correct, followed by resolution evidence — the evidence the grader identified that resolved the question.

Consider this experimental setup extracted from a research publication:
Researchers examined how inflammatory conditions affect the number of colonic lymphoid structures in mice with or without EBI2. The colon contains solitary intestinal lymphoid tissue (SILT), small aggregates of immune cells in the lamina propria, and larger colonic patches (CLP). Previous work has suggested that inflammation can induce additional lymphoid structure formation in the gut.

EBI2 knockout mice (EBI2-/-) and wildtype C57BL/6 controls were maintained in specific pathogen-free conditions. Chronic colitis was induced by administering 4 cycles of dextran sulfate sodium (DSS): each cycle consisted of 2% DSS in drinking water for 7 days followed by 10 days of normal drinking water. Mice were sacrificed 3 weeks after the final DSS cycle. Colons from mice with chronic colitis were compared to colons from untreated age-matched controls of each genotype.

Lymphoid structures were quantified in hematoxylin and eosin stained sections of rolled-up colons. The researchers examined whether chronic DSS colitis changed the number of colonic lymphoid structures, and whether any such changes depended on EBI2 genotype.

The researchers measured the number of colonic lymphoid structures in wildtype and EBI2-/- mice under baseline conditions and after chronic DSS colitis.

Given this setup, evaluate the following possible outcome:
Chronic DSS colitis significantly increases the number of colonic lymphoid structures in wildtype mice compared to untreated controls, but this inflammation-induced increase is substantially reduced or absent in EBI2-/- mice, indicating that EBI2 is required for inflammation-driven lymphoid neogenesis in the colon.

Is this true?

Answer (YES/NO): YES